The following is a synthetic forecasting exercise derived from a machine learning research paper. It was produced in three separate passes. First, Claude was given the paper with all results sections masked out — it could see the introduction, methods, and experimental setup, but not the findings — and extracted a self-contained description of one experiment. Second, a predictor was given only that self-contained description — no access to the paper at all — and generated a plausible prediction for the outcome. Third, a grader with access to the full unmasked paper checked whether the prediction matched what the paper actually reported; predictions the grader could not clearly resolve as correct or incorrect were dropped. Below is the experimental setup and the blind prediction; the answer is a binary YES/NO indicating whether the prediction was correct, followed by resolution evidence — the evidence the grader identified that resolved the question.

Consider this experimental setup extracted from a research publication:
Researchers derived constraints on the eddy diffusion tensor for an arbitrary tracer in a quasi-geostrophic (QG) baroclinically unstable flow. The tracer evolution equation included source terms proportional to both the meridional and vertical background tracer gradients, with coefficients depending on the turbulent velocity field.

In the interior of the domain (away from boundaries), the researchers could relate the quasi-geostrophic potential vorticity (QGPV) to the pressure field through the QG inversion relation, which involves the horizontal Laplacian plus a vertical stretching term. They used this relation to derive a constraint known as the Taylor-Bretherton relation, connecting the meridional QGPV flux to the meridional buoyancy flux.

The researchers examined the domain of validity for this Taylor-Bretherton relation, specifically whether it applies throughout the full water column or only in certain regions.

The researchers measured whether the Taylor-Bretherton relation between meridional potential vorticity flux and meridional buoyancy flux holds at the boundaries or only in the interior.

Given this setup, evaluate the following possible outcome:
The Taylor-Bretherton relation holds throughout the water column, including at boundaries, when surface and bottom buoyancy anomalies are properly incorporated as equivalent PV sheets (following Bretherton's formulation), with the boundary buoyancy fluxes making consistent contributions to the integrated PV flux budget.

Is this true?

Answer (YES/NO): NO